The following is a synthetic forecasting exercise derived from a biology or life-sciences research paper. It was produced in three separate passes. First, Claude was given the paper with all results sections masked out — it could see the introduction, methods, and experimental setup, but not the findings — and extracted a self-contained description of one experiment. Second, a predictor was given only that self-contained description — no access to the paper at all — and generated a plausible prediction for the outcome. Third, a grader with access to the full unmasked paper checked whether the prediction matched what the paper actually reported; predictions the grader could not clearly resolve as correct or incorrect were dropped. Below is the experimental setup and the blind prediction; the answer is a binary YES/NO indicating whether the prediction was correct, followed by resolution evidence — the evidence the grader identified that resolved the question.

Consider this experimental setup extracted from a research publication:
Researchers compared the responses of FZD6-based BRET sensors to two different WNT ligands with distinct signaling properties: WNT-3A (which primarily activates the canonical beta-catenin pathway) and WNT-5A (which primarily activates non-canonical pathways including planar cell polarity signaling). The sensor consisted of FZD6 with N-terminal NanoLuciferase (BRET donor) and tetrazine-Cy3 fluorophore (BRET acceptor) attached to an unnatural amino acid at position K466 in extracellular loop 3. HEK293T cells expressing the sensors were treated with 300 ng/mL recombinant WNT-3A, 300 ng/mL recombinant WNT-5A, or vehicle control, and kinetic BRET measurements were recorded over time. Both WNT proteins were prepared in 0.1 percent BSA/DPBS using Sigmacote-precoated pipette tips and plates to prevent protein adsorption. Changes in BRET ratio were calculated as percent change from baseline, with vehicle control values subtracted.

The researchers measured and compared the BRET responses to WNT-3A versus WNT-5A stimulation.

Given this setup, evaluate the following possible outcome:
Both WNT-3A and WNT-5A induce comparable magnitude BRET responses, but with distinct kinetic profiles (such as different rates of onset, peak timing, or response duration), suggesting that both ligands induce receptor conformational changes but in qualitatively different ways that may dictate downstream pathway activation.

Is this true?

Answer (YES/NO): NO